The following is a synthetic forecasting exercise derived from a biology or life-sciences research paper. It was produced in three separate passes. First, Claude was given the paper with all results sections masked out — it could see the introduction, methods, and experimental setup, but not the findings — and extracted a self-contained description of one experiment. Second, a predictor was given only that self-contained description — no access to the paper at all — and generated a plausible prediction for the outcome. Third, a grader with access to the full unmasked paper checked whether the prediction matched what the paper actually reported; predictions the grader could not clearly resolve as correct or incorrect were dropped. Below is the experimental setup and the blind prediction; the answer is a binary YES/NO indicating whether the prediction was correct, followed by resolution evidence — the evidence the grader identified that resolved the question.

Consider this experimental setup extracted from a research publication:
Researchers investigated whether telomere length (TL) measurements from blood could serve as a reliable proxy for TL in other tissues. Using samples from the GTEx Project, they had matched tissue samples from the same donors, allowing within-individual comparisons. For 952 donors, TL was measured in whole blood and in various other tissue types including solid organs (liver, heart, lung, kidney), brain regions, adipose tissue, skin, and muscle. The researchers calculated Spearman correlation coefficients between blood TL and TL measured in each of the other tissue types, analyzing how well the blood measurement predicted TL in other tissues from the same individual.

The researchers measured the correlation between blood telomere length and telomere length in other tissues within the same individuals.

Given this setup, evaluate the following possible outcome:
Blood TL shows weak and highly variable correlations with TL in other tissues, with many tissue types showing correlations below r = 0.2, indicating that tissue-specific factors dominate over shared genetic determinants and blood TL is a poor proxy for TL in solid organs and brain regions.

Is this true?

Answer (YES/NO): NO